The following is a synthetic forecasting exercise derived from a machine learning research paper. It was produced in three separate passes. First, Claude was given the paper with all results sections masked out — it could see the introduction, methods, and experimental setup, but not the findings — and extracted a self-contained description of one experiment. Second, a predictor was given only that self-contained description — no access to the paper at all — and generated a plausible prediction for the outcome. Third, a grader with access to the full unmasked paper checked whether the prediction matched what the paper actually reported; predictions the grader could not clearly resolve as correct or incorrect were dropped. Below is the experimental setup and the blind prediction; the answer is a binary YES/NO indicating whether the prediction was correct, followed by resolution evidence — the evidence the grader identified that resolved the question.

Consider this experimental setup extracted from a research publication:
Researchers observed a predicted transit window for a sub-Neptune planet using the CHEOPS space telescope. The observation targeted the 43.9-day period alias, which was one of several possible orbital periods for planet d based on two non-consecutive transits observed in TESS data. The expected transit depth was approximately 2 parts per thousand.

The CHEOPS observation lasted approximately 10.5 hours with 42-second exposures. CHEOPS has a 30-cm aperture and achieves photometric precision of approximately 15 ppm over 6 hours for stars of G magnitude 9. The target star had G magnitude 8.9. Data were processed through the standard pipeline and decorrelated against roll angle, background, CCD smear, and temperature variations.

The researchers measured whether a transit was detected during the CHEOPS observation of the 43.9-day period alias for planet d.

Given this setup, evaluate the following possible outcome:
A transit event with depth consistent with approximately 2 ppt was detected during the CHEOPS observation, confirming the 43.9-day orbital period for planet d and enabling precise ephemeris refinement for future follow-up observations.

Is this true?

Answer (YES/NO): NO